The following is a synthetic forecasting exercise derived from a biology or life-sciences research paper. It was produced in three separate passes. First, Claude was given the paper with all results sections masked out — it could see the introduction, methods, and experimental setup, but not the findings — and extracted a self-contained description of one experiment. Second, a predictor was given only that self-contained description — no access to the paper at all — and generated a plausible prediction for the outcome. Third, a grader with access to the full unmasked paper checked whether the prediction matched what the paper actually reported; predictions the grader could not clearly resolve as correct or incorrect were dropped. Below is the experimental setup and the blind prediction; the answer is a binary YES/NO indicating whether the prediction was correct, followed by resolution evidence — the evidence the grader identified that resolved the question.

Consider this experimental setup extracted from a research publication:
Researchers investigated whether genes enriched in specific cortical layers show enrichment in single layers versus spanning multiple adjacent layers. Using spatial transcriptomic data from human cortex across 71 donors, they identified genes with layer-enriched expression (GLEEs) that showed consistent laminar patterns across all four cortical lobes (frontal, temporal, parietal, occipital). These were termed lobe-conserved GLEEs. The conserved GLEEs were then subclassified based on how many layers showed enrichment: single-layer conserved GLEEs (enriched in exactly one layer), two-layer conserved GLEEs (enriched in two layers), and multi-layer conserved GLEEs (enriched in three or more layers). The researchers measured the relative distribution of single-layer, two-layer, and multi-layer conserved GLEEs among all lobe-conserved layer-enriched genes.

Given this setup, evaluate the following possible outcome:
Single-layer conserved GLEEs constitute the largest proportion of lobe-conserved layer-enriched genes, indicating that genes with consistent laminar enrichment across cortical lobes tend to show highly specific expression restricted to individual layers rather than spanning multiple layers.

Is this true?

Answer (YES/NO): YES